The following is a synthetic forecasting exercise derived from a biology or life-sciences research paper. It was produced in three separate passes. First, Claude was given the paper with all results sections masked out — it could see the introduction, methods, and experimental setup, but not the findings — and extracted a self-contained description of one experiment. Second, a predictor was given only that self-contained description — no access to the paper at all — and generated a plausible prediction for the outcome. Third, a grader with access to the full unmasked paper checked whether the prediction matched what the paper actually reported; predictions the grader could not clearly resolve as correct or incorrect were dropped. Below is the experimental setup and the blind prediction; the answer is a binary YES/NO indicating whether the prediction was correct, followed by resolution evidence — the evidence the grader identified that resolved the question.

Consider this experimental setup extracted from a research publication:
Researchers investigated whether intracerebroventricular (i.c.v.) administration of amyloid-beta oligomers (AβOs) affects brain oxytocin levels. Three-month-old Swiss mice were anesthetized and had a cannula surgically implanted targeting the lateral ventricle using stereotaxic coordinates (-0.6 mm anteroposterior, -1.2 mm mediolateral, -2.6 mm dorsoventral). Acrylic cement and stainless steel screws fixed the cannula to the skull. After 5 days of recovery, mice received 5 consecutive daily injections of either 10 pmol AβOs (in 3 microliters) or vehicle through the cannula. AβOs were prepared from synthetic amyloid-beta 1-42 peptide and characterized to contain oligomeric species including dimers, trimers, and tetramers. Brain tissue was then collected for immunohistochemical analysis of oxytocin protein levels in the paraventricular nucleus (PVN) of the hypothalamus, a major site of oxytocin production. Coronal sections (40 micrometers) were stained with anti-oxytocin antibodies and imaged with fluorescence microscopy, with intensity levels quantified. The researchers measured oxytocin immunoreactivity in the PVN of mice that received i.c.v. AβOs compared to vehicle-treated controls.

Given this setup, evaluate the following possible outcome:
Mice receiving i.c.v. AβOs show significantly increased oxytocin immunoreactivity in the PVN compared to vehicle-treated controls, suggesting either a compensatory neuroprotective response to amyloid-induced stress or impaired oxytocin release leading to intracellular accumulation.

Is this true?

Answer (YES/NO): NO